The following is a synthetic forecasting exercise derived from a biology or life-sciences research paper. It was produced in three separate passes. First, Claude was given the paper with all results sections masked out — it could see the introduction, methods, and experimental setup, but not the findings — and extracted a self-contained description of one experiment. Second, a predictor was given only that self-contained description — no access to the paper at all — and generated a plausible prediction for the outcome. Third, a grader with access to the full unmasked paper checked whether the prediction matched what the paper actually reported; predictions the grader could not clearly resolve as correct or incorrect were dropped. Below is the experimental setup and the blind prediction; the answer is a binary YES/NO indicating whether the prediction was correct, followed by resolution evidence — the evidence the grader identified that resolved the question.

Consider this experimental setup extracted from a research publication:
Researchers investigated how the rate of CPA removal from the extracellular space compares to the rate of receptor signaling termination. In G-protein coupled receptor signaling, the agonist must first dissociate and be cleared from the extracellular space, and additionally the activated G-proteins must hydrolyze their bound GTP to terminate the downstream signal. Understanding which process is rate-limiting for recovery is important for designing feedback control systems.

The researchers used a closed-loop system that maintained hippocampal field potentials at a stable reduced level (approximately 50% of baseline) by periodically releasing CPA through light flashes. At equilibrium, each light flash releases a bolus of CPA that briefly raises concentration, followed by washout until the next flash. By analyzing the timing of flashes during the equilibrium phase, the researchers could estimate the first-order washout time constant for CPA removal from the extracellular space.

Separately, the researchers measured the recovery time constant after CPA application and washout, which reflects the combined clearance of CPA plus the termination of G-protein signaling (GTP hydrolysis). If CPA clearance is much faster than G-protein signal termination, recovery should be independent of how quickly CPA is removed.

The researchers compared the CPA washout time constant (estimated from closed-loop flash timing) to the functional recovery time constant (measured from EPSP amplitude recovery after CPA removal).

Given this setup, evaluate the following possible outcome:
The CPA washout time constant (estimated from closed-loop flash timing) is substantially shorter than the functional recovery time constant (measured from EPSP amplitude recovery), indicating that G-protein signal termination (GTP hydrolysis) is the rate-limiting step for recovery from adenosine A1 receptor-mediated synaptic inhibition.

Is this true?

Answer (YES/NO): YES